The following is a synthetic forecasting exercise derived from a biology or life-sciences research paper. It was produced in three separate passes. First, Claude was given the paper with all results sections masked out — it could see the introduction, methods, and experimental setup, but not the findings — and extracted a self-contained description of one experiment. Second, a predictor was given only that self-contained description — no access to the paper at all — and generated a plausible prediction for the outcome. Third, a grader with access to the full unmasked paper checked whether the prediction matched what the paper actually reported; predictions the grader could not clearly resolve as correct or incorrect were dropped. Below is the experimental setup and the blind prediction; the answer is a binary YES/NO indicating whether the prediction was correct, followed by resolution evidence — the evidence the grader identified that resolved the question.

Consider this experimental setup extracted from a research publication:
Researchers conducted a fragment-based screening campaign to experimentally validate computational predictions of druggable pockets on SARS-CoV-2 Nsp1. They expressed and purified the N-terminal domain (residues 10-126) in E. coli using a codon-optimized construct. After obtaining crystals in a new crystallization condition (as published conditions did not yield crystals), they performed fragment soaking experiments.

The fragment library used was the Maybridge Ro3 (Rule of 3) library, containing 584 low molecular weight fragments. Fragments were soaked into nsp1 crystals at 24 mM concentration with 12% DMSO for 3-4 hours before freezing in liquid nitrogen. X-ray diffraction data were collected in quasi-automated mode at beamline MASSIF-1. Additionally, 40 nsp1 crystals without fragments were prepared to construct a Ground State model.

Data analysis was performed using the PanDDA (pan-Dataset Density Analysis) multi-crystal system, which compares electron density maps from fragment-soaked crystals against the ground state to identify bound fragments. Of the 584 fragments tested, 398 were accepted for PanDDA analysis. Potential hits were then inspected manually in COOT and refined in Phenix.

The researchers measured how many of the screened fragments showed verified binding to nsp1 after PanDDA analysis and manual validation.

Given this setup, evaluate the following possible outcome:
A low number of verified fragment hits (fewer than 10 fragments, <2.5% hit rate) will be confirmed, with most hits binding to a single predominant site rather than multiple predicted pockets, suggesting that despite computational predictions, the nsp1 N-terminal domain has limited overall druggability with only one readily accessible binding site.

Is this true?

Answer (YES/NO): NO